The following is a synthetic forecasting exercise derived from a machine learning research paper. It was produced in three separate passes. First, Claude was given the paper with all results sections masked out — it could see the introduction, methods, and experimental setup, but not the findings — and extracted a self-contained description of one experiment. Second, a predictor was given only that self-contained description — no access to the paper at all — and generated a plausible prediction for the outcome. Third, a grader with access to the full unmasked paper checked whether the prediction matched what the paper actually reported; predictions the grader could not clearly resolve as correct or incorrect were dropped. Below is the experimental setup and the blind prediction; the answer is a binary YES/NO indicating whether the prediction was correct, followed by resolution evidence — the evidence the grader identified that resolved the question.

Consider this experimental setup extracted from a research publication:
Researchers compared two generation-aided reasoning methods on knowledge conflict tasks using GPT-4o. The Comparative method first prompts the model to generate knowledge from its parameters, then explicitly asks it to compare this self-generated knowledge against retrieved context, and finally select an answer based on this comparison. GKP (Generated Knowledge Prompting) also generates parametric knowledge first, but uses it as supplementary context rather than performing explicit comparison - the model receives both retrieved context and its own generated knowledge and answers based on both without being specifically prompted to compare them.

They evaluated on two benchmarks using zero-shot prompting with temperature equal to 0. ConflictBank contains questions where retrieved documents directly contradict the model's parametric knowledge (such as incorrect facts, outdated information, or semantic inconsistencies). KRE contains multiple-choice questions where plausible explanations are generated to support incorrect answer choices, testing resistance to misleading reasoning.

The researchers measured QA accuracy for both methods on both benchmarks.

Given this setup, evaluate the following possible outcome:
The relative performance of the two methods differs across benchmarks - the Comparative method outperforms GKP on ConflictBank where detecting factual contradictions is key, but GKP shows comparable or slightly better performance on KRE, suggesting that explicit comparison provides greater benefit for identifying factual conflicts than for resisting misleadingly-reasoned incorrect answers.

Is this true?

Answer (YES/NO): NO